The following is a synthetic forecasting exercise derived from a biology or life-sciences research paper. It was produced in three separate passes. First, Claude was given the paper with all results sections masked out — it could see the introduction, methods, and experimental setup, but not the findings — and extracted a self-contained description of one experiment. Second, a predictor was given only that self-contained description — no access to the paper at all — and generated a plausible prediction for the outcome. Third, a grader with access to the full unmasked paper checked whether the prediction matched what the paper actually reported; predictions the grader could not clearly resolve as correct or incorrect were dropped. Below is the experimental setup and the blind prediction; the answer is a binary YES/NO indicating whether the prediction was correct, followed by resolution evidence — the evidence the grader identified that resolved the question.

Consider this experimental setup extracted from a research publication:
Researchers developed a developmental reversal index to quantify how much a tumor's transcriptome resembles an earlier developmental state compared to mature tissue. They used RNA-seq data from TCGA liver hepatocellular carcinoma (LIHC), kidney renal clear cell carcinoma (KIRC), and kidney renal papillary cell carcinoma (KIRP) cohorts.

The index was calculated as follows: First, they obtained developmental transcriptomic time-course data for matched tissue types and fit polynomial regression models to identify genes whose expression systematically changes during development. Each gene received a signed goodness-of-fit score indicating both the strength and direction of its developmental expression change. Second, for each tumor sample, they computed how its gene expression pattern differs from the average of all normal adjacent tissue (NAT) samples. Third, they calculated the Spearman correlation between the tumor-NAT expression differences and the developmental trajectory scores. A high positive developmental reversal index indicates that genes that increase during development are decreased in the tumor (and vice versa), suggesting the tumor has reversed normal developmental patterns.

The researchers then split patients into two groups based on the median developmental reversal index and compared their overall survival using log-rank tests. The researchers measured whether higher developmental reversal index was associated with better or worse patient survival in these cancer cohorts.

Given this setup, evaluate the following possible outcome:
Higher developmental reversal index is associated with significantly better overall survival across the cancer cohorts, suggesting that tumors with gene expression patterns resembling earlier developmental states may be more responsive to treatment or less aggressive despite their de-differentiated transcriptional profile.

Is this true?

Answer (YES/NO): NO